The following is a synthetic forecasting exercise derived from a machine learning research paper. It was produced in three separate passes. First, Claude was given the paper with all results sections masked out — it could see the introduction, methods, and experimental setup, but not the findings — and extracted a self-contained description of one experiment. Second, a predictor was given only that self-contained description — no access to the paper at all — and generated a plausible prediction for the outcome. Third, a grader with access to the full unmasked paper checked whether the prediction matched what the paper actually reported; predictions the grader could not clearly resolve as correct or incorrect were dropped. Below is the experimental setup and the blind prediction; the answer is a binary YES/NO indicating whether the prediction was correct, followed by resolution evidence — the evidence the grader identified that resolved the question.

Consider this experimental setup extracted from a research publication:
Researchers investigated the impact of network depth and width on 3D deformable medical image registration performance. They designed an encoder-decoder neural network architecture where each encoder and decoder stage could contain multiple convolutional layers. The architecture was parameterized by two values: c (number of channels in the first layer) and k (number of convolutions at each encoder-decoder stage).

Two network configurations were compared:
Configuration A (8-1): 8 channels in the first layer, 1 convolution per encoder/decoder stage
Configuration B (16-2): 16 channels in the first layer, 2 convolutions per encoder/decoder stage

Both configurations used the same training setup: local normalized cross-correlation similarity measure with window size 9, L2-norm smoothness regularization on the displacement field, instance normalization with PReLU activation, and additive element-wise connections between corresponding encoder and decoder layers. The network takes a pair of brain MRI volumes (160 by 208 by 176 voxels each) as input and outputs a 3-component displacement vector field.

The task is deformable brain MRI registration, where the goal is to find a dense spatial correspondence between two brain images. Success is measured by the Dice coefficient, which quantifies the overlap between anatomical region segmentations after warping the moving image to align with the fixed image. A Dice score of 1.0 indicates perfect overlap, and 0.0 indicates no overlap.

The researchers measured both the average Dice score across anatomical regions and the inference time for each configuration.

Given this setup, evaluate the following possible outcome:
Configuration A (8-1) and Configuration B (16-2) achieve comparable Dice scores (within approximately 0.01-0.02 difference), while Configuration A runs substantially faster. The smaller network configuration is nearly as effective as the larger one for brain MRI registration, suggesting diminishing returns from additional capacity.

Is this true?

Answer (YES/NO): NO